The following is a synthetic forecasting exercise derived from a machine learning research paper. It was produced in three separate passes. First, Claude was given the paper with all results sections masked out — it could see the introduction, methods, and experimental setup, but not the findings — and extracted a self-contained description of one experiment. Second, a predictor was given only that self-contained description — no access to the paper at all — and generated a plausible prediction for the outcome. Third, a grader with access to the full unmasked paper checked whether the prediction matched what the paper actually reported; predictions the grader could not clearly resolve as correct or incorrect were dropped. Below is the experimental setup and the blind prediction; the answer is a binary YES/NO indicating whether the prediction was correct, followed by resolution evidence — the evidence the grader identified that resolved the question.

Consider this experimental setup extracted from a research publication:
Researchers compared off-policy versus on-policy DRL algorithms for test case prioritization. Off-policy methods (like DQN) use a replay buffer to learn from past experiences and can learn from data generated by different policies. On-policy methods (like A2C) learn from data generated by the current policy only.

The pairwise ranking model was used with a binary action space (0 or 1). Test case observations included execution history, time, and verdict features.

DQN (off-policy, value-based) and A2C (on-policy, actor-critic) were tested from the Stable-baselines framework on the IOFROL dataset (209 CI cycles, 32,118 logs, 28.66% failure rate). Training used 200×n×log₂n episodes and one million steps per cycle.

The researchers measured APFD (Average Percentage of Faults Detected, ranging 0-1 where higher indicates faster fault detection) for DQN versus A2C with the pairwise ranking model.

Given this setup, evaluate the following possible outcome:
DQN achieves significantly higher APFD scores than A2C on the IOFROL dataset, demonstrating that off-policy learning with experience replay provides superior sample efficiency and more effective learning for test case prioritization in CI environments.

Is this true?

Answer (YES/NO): NO